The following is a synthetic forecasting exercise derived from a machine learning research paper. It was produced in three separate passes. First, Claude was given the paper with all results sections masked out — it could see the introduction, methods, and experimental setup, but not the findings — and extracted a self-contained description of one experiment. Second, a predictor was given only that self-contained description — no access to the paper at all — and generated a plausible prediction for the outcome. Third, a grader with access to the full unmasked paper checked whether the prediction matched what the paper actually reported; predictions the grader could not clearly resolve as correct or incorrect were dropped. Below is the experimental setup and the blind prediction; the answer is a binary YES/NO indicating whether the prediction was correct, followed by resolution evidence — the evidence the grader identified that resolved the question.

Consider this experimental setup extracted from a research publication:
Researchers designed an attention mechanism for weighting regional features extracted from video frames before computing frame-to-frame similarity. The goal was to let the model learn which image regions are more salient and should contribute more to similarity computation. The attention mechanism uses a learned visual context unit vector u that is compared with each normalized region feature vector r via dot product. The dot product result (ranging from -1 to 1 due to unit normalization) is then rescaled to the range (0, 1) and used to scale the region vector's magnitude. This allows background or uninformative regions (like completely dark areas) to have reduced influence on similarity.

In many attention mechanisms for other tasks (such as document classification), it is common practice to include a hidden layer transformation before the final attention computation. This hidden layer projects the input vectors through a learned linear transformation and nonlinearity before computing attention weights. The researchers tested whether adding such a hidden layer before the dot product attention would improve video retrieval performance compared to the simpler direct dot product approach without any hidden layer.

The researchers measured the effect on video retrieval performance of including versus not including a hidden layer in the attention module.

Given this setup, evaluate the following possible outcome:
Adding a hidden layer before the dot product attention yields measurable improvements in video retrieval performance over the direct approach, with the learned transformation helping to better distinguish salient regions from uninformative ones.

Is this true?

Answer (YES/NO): NO